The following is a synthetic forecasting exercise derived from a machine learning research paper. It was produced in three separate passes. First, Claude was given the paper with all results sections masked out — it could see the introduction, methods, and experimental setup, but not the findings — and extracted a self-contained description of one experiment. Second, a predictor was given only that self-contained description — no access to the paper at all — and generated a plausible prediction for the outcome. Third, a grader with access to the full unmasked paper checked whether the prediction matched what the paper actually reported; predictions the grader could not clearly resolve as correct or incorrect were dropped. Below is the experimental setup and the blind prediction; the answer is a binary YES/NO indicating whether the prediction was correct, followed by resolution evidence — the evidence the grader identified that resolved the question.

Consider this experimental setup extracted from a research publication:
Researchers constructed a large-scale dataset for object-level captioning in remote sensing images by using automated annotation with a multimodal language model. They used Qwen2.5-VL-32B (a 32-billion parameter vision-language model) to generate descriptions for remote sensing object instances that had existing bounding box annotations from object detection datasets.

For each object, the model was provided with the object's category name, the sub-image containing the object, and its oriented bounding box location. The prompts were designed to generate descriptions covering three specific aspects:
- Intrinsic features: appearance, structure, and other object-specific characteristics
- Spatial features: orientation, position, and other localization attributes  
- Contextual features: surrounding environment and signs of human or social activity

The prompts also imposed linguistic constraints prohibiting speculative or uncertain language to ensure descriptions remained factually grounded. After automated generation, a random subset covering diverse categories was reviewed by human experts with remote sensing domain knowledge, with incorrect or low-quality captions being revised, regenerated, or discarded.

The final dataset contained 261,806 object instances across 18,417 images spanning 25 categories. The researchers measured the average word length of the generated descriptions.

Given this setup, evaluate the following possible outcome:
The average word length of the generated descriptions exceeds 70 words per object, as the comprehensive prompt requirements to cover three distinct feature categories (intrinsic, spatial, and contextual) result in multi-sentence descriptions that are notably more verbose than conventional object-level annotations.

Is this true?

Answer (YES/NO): YES